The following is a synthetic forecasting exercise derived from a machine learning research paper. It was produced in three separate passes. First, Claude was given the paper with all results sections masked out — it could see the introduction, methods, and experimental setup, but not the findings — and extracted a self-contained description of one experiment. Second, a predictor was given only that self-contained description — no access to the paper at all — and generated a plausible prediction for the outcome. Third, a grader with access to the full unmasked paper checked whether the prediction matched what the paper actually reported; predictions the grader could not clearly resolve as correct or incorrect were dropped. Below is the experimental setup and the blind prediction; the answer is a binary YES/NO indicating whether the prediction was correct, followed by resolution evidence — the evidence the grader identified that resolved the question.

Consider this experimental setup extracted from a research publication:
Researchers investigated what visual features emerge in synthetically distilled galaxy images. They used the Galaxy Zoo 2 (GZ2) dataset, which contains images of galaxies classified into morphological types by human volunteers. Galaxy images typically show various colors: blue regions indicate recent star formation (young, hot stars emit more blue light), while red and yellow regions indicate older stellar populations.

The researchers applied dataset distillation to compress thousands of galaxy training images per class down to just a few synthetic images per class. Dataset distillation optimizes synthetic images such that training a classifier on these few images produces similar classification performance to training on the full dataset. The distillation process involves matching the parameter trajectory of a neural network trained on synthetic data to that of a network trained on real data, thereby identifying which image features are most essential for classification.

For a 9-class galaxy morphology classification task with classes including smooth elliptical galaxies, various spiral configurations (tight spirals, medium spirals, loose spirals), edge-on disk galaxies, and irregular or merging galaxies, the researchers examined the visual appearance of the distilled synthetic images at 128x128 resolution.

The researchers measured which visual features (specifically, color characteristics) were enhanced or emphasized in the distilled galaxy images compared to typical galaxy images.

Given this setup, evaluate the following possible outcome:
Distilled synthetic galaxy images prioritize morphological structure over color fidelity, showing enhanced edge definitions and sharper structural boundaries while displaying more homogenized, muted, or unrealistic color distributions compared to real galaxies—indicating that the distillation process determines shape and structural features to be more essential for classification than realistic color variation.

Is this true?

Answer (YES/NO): NO